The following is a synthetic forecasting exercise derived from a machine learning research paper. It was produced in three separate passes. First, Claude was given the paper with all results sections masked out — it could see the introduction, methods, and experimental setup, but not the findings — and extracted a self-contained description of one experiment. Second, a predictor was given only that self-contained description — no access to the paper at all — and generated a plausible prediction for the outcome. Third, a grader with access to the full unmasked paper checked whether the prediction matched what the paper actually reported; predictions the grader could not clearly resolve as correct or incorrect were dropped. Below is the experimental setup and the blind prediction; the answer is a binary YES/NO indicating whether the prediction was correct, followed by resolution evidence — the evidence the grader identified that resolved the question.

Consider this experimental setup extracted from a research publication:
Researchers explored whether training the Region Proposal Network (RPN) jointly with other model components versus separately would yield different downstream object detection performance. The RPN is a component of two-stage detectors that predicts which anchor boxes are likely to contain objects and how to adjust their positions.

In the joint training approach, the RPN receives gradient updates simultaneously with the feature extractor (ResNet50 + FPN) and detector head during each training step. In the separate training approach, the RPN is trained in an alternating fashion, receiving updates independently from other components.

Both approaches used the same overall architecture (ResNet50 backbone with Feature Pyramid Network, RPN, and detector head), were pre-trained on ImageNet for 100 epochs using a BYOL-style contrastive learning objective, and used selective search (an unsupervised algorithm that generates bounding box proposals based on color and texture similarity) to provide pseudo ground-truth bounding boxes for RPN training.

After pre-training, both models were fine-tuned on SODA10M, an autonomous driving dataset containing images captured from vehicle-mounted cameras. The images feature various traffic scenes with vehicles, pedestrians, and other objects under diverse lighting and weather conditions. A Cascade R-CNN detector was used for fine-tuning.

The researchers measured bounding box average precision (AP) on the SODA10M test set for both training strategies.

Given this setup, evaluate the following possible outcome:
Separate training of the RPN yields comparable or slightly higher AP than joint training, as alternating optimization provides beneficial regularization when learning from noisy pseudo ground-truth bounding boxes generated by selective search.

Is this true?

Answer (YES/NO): NO